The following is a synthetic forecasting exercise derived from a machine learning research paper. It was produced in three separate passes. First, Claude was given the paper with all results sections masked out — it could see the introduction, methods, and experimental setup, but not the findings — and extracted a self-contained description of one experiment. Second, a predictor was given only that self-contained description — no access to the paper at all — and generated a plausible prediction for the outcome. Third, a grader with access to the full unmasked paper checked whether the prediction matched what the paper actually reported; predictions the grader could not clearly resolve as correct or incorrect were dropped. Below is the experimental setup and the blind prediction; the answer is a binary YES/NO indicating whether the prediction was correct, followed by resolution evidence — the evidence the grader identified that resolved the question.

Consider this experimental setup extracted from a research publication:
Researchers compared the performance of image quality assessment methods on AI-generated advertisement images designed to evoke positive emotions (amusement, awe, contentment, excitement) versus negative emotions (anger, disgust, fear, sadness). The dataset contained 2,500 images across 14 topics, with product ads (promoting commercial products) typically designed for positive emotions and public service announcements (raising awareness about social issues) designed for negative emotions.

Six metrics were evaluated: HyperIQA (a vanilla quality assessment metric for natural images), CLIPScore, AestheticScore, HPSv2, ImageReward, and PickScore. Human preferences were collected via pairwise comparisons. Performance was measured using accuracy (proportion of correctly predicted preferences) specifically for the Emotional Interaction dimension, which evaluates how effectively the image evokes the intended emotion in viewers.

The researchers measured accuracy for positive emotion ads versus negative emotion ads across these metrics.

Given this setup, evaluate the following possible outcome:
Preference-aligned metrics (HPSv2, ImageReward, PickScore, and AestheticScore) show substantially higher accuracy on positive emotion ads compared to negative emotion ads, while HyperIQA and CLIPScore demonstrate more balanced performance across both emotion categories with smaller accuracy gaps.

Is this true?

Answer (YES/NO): NO